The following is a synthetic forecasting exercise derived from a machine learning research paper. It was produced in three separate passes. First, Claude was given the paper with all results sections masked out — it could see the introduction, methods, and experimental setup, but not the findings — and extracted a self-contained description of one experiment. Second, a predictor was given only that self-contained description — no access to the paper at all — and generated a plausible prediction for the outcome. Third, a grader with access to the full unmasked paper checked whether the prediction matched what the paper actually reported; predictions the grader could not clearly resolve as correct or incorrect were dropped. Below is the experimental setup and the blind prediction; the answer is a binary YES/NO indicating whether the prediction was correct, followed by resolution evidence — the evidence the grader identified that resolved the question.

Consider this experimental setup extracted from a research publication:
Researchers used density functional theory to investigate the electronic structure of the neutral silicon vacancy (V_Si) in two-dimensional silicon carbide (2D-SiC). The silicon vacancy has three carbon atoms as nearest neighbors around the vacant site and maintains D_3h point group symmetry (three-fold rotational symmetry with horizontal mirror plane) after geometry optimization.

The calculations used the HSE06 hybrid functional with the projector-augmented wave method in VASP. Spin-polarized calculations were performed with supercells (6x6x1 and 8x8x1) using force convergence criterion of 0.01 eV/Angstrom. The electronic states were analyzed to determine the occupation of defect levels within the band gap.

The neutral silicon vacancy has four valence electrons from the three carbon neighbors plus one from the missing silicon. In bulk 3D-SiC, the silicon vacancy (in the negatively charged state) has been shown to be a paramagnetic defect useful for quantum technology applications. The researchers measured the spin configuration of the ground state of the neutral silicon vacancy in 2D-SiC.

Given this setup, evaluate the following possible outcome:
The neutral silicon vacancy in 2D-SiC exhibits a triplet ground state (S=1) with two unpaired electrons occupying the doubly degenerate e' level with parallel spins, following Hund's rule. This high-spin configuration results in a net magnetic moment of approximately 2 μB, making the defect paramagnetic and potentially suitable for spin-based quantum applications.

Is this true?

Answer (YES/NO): NO